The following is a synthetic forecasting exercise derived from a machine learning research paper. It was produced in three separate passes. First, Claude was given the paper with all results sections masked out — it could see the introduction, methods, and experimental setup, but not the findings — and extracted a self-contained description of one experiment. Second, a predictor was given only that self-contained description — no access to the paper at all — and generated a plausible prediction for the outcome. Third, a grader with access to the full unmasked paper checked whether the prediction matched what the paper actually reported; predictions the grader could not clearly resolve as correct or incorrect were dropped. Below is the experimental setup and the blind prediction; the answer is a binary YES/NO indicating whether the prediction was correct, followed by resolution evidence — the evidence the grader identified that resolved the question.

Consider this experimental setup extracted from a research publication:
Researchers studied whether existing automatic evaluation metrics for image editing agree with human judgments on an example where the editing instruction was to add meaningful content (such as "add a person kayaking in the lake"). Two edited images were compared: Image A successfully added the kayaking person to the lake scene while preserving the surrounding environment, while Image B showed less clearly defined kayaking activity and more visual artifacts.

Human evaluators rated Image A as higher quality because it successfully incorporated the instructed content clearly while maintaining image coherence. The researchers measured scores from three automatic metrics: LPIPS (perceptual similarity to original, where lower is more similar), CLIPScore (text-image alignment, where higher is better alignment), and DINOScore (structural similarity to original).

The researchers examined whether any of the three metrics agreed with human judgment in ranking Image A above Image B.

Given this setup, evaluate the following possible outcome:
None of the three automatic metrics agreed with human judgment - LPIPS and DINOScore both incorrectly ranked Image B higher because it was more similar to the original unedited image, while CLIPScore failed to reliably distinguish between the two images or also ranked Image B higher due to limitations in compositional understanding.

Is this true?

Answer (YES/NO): YES